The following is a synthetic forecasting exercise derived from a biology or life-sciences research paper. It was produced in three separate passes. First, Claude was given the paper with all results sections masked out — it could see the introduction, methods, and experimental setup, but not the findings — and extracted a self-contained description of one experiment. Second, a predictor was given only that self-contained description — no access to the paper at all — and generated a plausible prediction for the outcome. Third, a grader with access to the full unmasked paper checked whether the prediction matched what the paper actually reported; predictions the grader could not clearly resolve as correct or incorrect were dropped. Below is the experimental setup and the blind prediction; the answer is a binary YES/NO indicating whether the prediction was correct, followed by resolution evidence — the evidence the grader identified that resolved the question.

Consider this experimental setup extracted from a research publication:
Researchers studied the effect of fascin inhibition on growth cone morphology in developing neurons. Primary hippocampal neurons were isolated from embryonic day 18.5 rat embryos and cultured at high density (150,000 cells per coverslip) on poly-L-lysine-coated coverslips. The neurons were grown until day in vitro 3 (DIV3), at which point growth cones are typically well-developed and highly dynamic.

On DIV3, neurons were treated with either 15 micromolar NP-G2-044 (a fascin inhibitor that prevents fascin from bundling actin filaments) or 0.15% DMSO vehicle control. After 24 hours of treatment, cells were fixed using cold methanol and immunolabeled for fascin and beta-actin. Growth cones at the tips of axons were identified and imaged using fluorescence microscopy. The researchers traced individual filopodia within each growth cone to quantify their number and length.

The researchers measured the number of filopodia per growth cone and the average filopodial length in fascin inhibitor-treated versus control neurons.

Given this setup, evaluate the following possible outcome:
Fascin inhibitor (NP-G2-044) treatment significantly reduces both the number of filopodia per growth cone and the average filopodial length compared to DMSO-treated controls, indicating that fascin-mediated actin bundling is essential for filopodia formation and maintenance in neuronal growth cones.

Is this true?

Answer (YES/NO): YES